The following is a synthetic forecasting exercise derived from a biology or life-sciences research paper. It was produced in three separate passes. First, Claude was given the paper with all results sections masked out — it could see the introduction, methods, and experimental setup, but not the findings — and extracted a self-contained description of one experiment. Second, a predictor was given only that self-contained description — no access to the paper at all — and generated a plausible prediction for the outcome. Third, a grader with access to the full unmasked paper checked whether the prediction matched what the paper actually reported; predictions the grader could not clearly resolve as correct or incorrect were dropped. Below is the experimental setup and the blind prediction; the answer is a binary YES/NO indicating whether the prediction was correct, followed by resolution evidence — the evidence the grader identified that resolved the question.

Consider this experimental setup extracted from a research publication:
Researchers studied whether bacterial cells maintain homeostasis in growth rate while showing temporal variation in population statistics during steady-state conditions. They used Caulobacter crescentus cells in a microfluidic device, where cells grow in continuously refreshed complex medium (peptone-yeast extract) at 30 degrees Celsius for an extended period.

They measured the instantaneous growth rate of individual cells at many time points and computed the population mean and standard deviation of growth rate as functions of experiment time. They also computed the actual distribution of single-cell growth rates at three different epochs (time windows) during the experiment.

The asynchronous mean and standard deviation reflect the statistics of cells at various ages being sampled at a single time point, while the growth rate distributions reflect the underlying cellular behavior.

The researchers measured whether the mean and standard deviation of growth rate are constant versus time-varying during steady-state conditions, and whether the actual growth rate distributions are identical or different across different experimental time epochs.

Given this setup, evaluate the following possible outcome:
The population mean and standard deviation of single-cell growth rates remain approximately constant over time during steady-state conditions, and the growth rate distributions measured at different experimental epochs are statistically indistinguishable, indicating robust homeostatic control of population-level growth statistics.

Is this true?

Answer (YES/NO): NO